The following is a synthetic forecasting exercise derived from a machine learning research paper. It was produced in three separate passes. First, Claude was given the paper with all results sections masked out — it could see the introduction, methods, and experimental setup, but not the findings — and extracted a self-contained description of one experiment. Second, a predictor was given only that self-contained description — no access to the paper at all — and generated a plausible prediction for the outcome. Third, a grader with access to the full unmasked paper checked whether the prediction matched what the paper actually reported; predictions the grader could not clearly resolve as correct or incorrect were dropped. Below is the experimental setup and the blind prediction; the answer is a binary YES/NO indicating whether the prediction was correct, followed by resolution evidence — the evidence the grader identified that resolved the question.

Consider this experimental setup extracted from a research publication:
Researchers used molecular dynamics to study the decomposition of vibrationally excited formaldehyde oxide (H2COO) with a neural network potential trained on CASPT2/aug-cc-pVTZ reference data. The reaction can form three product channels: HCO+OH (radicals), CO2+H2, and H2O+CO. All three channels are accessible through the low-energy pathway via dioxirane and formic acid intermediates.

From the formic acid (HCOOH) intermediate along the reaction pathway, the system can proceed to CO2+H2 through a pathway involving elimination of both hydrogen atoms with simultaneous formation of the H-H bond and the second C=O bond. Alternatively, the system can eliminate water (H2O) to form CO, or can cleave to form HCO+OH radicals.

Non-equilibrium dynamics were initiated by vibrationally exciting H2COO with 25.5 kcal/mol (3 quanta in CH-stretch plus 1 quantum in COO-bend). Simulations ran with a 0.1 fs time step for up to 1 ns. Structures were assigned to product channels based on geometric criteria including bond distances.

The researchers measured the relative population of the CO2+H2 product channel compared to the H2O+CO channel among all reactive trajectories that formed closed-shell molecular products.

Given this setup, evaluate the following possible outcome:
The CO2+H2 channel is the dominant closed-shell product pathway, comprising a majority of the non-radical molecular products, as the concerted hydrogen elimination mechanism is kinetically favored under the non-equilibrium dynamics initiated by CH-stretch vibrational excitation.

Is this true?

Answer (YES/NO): YES